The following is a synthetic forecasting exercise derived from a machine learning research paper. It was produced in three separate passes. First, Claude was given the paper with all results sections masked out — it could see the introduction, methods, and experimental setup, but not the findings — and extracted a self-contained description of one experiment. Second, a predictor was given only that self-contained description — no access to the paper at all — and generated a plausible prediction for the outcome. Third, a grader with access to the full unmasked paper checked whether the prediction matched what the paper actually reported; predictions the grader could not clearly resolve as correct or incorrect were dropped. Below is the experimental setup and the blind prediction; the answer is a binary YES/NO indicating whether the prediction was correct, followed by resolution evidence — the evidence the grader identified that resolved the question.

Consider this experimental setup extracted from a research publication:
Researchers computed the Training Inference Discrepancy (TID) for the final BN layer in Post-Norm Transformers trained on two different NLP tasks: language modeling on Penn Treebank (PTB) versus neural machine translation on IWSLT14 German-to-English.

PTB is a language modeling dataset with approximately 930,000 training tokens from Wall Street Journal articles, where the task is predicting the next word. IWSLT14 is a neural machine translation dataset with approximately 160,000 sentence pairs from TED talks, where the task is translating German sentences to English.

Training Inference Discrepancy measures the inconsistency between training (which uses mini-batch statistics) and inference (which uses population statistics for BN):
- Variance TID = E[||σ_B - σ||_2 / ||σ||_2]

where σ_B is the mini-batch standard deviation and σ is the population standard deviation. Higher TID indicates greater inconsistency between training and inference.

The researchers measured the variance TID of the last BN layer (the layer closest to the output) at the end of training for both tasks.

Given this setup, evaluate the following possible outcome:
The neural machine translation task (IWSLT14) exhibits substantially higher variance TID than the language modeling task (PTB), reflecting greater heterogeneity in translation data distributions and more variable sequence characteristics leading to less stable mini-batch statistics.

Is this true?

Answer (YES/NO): YES